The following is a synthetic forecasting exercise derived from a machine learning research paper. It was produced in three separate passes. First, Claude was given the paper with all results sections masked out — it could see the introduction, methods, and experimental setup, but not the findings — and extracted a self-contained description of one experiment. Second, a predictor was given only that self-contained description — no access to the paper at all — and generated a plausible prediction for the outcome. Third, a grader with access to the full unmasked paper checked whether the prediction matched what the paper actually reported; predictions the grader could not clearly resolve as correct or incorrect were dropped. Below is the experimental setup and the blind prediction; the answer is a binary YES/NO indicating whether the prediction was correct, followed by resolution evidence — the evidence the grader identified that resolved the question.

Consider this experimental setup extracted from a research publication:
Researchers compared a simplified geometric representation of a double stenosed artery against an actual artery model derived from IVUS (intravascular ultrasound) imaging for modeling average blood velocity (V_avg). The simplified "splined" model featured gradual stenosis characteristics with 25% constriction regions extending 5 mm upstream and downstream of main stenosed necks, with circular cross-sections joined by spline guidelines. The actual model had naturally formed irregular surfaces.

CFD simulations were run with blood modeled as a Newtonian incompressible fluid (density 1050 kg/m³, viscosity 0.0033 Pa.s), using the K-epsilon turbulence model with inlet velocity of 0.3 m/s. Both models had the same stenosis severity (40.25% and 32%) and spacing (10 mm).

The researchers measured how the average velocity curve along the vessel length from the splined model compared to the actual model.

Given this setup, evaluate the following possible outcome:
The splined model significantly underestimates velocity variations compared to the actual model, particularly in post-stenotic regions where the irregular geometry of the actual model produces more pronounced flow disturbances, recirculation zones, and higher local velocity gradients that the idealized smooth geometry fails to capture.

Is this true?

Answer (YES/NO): NO